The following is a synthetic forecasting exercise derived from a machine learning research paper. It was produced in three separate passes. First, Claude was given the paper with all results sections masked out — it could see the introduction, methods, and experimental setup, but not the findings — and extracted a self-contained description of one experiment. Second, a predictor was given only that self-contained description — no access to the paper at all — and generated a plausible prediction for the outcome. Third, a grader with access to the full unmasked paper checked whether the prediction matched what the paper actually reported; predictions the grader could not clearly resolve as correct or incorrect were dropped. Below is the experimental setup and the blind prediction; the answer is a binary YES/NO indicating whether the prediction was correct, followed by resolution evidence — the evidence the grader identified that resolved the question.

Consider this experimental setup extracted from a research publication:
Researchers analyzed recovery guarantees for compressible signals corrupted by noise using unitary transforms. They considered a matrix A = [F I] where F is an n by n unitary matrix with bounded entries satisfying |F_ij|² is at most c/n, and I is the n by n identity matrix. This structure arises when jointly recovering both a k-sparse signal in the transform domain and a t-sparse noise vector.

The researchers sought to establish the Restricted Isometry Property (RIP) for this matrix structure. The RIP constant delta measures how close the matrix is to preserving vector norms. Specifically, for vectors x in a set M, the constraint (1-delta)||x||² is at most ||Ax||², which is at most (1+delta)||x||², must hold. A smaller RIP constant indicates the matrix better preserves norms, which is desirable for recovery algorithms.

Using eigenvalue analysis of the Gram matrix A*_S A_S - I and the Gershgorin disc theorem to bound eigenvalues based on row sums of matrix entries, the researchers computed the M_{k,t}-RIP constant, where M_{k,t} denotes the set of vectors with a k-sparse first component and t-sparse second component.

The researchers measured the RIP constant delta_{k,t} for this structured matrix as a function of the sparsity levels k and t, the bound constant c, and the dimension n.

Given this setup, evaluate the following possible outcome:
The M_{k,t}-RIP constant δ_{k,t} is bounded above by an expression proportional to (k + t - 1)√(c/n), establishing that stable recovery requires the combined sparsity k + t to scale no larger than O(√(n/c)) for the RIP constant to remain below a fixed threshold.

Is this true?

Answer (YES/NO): NO